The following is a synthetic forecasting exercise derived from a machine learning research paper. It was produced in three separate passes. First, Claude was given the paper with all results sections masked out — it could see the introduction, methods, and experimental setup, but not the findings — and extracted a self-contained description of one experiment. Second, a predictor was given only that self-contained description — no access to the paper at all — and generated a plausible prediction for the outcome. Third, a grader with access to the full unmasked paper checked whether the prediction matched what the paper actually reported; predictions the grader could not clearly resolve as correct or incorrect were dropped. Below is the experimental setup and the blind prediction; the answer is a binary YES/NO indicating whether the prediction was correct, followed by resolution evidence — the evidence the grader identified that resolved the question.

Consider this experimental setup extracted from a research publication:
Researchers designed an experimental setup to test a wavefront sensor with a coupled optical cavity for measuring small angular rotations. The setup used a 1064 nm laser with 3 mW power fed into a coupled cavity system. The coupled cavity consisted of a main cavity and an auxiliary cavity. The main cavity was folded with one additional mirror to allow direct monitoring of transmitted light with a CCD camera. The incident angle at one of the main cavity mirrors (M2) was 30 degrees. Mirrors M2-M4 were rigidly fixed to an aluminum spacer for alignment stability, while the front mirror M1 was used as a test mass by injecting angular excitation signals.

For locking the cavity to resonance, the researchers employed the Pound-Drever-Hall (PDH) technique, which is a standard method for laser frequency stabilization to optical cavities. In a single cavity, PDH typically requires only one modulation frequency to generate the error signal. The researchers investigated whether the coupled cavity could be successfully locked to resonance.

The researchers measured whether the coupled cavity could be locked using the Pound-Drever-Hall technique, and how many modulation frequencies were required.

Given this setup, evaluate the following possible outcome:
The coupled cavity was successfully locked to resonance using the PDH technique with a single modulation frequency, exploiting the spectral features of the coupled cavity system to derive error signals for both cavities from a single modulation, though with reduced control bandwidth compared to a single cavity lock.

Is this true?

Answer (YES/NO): NO